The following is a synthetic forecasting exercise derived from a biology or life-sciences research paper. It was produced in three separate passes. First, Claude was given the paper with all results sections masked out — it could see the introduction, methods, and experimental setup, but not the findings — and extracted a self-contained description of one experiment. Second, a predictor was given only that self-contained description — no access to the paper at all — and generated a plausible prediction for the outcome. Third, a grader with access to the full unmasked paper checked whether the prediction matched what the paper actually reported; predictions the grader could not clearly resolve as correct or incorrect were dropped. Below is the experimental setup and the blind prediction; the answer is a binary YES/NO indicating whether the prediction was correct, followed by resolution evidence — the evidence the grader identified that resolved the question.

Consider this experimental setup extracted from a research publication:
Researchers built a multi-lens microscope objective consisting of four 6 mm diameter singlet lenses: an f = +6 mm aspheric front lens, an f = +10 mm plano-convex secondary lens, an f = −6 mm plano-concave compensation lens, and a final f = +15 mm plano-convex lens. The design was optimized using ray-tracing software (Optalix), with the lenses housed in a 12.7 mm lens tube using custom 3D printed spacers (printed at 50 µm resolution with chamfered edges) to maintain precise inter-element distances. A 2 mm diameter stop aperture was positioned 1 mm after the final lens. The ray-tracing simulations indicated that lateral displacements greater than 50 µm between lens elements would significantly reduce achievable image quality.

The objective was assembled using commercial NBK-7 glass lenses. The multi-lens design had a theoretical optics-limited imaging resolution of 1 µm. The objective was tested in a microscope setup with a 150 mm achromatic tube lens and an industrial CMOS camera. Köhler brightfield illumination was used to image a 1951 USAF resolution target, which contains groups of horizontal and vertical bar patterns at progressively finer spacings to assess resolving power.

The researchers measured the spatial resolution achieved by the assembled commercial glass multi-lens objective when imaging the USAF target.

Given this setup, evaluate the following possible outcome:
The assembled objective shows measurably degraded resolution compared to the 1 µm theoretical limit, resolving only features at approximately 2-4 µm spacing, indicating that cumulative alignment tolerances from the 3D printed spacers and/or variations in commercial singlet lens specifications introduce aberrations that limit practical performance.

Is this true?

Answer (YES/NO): NO